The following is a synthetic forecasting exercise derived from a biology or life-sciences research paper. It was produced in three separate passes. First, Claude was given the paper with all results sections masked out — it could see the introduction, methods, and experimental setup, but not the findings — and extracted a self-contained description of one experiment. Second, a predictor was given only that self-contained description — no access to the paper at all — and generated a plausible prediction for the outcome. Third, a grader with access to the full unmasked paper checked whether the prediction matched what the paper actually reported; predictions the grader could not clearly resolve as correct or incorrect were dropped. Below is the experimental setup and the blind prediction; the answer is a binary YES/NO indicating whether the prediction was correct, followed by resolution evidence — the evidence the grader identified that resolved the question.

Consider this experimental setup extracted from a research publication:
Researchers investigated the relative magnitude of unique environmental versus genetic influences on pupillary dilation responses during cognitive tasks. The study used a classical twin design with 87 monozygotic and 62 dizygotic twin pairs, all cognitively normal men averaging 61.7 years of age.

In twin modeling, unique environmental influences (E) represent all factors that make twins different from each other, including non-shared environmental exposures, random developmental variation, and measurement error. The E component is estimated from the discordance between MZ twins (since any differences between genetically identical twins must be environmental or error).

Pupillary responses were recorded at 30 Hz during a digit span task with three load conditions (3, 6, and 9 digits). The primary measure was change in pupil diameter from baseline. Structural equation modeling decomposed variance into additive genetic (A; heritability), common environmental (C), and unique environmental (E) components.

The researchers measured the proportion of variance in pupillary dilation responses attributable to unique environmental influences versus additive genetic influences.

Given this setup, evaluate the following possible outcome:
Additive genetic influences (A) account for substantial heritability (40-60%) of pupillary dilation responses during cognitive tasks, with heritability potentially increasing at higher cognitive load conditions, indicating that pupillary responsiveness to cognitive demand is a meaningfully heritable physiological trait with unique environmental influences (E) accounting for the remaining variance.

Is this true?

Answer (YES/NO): NO